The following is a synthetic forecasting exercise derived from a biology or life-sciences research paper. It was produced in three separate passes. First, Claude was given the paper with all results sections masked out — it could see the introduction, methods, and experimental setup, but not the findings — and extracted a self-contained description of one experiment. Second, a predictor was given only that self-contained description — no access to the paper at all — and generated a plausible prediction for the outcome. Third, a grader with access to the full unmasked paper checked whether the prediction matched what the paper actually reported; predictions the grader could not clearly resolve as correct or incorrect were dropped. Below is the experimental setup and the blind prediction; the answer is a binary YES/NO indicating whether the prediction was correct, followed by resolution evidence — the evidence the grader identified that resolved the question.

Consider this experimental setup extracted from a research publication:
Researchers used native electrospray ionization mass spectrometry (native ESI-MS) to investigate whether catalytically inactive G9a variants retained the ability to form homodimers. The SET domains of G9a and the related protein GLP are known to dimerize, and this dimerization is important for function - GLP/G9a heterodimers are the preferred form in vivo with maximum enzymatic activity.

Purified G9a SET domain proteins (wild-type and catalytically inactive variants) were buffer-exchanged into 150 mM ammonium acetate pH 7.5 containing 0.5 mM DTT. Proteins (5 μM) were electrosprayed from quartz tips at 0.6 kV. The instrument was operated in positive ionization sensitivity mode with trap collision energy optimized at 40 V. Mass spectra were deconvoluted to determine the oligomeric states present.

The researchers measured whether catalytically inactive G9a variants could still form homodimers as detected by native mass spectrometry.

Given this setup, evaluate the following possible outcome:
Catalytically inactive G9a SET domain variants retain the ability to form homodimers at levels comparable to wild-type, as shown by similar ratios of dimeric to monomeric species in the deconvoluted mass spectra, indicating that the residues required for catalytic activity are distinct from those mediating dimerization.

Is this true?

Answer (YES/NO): YES